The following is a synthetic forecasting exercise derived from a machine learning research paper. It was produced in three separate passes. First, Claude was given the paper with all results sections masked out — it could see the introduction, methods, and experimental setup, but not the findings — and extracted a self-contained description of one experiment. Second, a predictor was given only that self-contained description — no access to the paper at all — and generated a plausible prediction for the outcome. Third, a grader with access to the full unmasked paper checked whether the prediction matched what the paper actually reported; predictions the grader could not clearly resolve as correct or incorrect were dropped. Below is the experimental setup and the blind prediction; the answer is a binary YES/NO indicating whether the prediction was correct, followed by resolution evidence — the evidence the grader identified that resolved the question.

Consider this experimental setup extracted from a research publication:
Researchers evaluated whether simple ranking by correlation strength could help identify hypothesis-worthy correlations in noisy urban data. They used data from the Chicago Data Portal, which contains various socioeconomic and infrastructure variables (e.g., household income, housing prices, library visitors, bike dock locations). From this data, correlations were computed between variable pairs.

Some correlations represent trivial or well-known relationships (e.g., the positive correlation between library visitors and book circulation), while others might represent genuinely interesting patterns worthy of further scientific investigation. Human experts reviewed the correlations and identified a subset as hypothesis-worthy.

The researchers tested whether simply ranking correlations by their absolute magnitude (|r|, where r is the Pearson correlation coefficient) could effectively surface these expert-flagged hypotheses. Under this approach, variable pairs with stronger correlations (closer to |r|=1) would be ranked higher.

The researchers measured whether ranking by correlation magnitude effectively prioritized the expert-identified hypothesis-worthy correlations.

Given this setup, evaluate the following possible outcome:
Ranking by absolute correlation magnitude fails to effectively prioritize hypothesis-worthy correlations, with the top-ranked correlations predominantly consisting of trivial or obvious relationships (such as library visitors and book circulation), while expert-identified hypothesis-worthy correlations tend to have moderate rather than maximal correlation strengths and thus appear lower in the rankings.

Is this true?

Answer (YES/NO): YES